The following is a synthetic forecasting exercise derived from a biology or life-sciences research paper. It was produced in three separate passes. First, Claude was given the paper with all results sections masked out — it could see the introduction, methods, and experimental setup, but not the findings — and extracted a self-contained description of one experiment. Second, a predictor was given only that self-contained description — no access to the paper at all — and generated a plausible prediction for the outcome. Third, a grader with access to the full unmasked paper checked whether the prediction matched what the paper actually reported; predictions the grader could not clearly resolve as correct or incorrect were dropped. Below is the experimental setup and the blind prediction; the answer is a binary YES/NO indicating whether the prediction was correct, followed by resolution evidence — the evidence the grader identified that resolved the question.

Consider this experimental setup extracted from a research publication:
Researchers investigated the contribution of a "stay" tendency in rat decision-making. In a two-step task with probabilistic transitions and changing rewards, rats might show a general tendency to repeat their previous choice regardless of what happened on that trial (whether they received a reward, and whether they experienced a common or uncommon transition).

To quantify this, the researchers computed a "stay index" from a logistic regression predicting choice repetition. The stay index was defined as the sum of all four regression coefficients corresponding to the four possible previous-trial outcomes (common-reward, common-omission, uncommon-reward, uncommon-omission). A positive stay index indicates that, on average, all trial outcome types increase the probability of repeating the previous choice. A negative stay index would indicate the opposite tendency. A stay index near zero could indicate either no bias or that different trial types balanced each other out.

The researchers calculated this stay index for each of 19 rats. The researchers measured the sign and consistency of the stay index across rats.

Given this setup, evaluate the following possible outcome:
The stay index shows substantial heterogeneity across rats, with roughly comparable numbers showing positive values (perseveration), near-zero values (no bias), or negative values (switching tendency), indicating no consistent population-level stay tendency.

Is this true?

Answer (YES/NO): NO